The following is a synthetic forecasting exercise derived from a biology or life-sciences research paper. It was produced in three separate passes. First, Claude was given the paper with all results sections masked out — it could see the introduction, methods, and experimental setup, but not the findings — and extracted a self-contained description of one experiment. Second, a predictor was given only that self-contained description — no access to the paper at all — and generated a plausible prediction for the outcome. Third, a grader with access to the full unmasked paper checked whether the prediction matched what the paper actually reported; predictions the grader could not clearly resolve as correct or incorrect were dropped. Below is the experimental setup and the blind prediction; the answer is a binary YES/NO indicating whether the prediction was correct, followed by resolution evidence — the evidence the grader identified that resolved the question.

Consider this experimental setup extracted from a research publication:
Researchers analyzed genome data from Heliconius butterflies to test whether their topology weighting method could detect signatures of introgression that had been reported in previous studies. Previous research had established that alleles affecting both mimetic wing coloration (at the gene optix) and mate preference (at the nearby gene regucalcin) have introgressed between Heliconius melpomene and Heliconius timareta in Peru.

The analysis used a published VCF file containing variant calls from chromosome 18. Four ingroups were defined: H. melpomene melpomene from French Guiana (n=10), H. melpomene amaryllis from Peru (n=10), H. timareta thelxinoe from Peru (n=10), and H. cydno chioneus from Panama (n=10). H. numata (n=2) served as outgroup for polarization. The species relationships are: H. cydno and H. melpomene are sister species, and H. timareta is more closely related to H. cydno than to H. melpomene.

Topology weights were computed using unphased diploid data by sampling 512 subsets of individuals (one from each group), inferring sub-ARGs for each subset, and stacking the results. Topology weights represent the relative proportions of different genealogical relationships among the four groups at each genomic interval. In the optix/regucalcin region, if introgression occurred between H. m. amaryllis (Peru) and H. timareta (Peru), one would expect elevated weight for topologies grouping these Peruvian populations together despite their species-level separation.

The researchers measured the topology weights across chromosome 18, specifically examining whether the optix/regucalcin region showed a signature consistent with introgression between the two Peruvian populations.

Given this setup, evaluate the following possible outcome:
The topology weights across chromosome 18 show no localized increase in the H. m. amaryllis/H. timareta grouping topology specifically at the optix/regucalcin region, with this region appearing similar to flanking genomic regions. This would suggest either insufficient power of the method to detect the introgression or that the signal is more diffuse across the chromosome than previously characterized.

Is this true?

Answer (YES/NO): NO